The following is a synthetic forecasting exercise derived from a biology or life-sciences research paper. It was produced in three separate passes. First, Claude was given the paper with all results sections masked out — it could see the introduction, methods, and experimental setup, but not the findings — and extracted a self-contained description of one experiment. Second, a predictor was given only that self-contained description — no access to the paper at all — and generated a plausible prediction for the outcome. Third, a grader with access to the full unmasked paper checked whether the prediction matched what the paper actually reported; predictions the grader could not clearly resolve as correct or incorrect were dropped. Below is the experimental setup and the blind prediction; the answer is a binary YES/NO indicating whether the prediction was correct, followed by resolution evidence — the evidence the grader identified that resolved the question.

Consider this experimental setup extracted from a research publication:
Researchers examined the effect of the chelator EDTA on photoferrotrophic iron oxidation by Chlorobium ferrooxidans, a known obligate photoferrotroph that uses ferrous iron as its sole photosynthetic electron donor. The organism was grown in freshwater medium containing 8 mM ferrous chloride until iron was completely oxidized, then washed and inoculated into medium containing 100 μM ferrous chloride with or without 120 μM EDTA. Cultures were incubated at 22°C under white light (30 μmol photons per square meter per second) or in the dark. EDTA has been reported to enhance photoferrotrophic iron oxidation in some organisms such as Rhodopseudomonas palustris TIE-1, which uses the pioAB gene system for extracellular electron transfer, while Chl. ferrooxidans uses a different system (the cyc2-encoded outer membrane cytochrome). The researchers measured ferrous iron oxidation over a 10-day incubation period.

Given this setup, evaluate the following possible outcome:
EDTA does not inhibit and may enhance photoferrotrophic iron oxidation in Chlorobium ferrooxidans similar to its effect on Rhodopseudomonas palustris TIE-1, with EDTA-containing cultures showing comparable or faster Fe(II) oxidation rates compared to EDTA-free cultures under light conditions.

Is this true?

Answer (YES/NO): NO